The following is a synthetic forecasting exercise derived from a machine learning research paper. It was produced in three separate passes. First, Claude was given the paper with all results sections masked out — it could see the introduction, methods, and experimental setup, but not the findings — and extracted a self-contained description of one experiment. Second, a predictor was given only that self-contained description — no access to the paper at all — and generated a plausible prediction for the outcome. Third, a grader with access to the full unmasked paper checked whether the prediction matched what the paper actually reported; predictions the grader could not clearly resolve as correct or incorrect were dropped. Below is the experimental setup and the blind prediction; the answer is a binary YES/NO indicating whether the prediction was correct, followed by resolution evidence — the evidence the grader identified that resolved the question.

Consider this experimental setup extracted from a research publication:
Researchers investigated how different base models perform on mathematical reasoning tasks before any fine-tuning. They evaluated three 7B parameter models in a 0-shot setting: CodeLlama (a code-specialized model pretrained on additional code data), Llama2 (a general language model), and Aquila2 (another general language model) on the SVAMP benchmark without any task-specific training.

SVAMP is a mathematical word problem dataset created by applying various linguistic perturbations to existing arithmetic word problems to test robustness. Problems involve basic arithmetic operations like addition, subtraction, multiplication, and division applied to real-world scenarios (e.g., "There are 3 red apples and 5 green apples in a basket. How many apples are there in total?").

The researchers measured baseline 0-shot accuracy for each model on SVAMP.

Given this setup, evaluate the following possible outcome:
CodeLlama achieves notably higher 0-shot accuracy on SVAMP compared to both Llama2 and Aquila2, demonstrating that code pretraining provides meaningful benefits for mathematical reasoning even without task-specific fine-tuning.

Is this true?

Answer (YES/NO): YES